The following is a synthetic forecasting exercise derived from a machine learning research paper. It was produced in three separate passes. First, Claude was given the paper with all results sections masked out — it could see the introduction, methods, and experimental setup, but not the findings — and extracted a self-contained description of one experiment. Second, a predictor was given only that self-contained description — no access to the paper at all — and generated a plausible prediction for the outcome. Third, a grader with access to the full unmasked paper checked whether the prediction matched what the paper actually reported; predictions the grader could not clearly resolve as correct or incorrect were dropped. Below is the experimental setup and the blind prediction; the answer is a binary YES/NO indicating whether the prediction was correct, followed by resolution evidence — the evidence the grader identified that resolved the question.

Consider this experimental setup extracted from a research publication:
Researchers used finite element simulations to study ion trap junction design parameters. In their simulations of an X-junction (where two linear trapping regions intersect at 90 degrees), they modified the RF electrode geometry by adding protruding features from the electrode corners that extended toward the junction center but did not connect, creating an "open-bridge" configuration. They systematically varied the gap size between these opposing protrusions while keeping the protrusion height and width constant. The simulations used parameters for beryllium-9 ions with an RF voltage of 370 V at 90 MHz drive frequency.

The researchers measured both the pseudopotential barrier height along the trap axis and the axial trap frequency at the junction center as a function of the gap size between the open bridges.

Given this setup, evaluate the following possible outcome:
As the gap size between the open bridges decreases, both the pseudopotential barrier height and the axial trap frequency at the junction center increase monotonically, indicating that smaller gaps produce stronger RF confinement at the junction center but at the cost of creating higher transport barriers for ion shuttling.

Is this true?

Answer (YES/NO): YES